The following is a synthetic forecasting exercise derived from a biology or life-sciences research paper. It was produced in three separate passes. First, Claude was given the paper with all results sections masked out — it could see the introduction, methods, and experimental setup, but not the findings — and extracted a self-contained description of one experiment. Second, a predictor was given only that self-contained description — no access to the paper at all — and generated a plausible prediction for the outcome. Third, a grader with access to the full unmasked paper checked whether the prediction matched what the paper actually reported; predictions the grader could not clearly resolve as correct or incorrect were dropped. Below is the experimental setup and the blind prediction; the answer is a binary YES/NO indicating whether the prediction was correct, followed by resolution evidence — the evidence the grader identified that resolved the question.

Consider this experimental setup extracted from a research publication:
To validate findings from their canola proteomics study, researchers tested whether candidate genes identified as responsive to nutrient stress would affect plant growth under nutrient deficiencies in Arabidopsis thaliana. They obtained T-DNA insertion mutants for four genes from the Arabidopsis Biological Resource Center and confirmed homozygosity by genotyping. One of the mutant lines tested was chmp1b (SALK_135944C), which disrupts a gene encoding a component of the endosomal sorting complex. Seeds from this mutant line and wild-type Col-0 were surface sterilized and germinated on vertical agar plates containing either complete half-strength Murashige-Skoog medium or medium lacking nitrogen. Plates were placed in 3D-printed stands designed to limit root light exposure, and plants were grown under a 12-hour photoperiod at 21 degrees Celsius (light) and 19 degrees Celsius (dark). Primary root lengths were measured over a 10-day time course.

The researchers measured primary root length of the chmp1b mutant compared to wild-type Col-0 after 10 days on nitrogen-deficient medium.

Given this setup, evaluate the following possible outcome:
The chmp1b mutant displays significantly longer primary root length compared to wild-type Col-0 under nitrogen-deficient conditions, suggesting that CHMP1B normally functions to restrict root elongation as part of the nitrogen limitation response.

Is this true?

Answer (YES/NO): NO